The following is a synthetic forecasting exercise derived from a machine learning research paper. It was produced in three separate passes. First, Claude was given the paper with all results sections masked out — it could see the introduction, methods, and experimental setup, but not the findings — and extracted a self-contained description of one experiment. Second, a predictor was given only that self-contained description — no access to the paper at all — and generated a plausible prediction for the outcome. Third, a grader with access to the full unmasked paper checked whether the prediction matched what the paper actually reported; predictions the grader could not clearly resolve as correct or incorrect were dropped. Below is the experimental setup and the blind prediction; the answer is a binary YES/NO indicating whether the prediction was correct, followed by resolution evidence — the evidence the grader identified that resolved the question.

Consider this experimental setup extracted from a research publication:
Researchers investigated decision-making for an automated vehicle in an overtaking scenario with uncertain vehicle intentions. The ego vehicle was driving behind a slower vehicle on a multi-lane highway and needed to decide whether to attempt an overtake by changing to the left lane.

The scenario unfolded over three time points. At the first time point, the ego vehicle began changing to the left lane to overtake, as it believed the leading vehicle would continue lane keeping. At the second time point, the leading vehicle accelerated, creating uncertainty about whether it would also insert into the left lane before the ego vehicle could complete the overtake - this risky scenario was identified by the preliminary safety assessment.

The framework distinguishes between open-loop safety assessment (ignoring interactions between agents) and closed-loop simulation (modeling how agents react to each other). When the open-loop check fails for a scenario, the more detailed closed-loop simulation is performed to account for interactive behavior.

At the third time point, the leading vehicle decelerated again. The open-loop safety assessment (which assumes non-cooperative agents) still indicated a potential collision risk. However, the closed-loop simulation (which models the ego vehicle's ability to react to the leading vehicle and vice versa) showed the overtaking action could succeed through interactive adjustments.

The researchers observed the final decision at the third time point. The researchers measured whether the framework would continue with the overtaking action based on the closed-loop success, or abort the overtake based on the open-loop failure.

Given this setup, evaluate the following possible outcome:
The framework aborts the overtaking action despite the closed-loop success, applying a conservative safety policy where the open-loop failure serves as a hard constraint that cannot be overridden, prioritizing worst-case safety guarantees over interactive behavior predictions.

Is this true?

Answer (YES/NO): NO